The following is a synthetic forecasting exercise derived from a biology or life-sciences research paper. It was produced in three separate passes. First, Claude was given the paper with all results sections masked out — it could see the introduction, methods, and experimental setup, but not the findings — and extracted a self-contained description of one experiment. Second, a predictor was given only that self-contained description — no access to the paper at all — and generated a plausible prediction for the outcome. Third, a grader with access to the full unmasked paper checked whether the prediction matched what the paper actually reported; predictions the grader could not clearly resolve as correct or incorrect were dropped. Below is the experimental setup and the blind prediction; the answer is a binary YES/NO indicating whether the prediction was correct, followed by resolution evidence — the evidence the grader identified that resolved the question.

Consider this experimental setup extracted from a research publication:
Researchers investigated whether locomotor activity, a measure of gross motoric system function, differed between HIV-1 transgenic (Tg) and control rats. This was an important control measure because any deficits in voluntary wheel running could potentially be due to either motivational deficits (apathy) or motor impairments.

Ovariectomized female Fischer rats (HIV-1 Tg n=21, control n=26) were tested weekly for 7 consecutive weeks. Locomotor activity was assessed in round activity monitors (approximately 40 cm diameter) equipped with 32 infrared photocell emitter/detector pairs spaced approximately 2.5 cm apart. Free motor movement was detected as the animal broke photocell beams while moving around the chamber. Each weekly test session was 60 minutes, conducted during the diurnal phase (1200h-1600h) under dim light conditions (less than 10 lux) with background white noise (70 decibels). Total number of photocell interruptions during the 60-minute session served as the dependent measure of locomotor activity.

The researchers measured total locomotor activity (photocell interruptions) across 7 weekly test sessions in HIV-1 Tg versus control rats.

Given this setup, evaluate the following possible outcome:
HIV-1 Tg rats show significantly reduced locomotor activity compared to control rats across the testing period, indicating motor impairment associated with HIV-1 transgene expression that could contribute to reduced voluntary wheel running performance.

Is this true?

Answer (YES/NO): NO